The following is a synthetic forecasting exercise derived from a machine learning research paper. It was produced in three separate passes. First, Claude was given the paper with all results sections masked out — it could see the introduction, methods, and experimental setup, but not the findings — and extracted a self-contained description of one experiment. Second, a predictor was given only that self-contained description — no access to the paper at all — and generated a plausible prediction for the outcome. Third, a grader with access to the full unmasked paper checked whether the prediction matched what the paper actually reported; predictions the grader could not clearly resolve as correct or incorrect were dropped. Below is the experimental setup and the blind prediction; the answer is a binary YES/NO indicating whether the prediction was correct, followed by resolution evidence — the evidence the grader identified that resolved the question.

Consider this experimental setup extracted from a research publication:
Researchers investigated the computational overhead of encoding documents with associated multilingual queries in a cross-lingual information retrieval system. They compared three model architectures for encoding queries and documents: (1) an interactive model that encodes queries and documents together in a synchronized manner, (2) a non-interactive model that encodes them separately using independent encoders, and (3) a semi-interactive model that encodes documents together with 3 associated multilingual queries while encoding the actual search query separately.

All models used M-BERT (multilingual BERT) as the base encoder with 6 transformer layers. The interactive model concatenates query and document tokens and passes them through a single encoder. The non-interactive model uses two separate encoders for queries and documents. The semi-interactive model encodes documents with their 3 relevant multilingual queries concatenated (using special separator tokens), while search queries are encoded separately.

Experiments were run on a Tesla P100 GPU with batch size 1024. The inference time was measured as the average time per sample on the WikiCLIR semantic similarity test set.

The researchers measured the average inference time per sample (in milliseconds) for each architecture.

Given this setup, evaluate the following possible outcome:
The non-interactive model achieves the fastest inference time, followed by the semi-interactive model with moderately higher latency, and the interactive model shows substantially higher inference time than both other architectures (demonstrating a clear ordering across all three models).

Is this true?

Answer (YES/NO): NO